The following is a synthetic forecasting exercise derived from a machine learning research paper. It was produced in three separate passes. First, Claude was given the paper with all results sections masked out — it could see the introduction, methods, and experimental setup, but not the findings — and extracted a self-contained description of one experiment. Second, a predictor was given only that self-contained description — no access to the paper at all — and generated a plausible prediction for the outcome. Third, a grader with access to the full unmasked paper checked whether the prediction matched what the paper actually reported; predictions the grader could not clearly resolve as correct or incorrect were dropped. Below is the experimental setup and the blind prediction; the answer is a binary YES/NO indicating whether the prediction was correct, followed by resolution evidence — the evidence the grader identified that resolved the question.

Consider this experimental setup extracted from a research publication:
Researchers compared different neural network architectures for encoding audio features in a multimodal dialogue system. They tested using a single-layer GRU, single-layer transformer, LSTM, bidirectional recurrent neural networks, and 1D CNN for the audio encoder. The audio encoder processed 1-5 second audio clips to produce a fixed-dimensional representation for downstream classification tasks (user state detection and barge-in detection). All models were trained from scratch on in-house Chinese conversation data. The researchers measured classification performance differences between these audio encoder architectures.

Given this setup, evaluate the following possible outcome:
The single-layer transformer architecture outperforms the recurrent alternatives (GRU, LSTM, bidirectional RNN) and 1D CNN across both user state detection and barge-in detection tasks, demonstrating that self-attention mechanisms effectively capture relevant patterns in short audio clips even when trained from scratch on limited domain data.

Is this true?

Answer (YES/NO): NO